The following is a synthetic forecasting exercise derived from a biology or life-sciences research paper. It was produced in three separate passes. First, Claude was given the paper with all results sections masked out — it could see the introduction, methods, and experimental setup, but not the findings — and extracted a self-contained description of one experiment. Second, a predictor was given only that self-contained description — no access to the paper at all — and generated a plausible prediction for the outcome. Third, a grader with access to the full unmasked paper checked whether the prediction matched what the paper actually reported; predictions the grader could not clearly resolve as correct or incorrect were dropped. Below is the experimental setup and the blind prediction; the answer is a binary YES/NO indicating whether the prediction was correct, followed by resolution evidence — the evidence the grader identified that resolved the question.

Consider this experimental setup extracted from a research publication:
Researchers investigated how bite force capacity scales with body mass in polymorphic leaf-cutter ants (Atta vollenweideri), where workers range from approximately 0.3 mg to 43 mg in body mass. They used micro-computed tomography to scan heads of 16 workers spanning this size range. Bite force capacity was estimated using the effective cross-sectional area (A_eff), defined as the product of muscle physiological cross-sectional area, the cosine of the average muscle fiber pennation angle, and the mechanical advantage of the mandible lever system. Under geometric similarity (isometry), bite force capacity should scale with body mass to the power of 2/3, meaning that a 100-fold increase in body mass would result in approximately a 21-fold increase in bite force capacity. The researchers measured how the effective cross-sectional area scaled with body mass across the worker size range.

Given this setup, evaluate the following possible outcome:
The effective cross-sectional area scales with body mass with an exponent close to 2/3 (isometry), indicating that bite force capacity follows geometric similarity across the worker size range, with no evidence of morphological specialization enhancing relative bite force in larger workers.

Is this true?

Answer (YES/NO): NO